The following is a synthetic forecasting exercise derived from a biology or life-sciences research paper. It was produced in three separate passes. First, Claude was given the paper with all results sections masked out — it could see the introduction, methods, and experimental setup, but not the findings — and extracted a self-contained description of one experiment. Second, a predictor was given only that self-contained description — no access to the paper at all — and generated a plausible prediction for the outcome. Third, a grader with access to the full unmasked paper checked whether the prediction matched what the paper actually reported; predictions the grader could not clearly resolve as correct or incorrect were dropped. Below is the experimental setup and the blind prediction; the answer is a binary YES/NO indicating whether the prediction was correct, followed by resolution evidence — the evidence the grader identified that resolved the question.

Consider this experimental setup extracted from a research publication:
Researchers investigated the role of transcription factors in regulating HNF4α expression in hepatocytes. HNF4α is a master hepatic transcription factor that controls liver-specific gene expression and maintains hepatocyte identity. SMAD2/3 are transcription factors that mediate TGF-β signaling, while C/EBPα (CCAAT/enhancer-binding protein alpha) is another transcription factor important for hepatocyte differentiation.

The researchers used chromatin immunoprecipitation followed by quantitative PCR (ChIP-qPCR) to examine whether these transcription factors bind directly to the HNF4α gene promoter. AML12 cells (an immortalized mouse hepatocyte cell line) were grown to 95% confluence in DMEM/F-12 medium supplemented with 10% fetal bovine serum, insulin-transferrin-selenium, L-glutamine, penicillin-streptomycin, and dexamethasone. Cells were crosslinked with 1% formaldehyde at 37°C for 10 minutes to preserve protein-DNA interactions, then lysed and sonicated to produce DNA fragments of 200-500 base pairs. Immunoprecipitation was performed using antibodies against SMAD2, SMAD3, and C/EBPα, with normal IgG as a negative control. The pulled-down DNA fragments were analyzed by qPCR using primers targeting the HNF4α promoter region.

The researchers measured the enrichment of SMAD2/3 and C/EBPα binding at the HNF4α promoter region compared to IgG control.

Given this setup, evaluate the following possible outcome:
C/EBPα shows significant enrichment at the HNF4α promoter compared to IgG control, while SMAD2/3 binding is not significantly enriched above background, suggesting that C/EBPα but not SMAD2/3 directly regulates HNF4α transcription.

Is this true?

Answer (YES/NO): NO